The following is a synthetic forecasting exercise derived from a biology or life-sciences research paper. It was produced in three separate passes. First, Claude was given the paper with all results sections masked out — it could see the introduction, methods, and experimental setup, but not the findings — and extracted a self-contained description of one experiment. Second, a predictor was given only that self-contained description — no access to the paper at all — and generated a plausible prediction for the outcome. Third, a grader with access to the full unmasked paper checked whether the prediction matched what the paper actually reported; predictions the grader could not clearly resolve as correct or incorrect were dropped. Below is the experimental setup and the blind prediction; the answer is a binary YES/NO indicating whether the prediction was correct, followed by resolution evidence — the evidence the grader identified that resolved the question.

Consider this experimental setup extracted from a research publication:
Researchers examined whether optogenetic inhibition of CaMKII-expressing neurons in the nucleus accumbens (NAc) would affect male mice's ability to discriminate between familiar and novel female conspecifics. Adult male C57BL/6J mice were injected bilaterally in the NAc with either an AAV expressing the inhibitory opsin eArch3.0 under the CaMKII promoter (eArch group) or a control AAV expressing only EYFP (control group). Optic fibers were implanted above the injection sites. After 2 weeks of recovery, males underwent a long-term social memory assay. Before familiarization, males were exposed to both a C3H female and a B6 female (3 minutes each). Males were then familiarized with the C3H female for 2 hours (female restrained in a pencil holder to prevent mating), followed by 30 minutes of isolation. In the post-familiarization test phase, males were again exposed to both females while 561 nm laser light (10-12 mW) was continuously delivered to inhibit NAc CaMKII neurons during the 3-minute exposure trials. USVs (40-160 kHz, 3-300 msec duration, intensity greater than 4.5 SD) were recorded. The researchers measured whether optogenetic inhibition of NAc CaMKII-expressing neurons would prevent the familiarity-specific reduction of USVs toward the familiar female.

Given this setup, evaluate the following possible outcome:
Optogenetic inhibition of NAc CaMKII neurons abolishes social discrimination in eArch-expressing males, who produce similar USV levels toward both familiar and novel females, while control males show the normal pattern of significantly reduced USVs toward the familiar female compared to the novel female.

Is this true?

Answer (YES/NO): NO